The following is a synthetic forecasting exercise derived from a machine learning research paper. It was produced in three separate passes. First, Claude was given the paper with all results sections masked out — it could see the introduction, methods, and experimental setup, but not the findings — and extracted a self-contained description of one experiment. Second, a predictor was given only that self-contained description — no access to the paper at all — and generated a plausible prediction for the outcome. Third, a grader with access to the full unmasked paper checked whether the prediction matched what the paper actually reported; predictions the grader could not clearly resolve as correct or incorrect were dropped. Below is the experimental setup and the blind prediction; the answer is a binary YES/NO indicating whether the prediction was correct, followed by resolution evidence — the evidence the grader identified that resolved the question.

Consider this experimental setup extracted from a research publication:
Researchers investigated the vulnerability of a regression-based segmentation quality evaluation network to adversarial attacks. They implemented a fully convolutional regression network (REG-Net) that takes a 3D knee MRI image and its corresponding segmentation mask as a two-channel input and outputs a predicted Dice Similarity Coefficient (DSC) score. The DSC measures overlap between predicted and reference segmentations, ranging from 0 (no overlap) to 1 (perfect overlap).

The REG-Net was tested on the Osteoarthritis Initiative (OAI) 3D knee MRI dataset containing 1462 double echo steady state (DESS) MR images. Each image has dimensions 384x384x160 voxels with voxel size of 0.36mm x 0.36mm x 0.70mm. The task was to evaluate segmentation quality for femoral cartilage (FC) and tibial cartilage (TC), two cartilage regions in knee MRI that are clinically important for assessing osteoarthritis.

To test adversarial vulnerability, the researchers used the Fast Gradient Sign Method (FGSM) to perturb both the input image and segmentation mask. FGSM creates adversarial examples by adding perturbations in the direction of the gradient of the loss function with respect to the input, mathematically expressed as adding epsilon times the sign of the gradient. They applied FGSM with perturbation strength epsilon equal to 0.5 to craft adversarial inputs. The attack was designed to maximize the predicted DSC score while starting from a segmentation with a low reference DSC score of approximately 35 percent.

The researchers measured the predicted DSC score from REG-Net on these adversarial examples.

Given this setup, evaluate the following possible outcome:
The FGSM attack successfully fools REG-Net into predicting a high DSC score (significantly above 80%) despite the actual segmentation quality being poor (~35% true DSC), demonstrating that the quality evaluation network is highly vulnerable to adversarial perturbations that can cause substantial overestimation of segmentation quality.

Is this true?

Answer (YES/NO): YES